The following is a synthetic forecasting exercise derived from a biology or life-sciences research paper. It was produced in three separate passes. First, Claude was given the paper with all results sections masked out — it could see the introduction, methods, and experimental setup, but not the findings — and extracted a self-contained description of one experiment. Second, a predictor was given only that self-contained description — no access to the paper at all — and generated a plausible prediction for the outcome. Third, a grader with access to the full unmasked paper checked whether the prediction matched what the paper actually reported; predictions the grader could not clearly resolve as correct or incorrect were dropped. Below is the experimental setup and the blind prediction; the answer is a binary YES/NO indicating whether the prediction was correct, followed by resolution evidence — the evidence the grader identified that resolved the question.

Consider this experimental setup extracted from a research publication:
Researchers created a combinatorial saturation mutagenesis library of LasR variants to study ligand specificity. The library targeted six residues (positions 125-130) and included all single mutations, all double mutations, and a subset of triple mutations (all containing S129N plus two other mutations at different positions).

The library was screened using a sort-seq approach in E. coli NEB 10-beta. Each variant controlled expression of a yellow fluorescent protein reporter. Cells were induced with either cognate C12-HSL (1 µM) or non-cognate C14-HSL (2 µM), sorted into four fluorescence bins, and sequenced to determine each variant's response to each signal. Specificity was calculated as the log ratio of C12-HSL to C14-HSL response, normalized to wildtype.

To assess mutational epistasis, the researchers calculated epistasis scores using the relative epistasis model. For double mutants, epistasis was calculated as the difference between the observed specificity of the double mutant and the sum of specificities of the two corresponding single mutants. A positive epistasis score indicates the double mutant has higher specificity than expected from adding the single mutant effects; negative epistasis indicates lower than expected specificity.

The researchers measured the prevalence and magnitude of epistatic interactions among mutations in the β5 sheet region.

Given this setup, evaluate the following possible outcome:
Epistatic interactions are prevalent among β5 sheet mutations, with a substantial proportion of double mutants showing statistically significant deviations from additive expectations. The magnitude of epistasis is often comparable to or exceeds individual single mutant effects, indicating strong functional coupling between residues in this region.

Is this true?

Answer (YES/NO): NO